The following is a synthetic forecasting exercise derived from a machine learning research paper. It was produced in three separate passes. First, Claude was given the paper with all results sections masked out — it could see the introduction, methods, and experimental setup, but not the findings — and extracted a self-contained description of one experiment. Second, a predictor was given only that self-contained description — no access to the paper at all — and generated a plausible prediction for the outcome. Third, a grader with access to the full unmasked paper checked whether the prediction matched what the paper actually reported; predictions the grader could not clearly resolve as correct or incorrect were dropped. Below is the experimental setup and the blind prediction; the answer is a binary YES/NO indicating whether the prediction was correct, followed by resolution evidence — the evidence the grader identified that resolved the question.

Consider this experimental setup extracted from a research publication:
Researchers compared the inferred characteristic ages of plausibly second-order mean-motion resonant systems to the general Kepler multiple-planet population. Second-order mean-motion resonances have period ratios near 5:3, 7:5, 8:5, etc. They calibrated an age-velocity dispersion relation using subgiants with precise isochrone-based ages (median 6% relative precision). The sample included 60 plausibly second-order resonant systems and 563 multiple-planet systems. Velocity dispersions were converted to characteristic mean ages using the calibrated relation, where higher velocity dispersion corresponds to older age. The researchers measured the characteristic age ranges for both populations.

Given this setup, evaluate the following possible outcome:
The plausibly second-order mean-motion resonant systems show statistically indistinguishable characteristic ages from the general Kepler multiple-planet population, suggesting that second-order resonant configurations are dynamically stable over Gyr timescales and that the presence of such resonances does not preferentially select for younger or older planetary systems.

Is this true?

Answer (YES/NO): NO